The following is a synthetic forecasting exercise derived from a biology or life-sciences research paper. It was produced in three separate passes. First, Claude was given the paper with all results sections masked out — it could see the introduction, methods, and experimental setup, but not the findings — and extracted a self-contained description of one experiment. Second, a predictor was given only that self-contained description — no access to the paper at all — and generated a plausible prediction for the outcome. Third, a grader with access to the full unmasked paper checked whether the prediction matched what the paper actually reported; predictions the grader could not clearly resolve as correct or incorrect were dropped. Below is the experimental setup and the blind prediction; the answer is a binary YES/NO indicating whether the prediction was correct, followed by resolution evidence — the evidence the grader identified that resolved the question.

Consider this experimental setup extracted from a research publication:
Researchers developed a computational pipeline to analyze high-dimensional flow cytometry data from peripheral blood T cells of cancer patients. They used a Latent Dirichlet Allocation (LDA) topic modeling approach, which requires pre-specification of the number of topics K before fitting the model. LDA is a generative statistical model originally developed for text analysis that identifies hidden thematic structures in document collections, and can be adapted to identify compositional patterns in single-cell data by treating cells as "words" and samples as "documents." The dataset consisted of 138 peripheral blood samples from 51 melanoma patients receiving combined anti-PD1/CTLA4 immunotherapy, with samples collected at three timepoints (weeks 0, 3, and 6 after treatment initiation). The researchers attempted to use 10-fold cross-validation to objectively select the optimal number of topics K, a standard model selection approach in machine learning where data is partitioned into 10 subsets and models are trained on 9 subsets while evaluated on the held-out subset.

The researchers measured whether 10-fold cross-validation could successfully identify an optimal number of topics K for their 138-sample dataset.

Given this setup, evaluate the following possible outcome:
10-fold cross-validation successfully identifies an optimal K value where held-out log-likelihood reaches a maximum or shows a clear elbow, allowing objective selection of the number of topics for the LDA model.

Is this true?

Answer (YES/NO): NO